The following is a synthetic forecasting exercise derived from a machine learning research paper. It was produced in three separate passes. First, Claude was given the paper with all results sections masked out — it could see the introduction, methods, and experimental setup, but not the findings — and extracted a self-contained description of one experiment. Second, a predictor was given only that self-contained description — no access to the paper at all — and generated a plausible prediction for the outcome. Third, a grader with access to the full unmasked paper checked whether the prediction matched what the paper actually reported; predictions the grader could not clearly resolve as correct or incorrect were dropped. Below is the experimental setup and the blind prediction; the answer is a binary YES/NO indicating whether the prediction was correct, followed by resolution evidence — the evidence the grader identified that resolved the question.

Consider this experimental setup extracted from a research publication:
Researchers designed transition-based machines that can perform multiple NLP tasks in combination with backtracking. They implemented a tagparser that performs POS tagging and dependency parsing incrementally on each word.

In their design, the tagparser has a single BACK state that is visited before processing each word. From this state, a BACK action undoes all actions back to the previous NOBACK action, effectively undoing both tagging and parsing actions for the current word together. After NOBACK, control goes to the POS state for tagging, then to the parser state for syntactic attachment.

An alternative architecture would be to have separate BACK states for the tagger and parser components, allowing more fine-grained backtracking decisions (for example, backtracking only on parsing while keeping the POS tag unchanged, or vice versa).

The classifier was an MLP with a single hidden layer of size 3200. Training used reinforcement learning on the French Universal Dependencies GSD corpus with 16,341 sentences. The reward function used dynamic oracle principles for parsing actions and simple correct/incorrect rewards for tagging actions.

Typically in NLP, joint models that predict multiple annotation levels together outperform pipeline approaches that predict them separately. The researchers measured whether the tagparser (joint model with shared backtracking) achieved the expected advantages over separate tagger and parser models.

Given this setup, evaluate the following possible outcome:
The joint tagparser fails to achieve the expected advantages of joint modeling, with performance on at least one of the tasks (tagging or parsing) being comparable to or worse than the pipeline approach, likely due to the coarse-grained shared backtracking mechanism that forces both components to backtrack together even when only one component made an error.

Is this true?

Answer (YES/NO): YES